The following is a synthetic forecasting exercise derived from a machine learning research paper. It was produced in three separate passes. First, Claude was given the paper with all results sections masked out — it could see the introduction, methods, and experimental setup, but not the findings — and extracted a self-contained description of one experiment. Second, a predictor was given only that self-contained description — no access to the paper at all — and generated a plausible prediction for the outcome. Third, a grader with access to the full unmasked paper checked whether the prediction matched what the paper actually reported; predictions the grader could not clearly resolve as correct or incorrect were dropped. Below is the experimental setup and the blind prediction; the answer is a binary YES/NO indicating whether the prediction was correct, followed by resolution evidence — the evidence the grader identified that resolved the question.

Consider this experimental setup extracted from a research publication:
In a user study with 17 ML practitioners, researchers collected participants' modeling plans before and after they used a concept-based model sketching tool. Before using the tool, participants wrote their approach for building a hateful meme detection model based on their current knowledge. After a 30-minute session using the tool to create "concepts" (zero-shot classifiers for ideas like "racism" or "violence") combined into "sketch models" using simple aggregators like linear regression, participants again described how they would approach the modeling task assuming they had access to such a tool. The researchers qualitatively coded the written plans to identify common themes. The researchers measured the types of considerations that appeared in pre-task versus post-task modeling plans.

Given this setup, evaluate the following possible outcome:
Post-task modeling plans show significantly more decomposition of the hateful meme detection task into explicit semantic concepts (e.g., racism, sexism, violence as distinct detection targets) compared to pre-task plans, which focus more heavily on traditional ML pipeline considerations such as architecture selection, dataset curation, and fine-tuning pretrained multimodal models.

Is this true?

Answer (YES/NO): YES